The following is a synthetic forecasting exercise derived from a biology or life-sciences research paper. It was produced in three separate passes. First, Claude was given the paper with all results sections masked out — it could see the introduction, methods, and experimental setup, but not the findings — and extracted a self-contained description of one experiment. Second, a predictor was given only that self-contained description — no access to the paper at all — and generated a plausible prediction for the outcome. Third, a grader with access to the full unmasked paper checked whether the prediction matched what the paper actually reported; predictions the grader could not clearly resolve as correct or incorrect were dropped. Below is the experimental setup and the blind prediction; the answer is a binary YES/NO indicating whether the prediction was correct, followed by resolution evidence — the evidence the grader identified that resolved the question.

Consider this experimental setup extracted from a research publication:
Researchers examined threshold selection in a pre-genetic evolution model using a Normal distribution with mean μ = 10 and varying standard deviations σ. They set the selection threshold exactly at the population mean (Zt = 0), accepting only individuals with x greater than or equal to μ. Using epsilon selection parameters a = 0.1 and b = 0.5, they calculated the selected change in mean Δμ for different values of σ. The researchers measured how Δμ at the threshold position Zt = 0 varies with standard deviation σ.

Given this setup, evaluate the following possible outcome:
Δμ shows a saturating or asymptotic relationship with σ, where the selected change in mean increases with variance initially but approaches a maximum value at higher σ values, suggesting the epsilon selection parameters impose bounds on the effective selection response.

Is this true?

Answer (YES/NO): NO